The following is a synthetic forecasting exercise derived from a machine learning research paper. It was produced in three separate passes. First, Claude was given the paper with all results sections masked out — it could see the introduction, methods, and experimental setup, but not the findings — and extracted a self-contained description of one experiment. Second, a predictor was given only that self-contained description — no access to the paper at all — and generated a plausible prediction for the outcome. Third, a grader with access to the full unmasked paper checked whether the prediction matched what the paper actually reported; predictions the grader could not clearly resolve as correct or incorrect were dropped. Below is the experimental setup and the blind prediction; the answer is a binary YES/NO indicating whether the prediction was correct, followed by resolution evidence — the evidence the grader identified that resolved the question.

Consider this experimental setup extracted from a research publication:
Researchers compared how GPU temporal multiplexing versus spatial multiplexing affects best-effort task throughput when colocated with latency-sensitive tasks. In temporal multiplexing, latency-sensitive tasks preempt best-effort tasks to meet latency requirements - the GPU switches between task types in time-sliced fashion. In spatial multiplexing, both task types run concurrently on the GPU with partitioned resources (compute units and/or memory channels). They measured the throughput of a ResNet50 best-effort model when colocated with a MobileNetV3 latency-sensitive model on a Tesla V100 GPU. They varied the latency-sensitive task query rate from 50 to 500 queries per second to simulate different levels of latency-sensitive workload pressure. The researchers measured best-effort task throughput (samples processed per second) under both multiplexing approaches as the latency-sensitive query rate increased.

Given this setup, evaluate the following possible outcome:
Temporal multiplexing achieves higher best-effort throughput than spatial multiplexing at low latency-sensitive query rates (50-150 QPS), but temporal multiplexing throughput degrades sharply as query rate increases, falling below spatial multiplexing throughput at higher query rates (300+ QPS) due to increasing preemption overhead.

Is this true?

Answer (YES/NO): NO